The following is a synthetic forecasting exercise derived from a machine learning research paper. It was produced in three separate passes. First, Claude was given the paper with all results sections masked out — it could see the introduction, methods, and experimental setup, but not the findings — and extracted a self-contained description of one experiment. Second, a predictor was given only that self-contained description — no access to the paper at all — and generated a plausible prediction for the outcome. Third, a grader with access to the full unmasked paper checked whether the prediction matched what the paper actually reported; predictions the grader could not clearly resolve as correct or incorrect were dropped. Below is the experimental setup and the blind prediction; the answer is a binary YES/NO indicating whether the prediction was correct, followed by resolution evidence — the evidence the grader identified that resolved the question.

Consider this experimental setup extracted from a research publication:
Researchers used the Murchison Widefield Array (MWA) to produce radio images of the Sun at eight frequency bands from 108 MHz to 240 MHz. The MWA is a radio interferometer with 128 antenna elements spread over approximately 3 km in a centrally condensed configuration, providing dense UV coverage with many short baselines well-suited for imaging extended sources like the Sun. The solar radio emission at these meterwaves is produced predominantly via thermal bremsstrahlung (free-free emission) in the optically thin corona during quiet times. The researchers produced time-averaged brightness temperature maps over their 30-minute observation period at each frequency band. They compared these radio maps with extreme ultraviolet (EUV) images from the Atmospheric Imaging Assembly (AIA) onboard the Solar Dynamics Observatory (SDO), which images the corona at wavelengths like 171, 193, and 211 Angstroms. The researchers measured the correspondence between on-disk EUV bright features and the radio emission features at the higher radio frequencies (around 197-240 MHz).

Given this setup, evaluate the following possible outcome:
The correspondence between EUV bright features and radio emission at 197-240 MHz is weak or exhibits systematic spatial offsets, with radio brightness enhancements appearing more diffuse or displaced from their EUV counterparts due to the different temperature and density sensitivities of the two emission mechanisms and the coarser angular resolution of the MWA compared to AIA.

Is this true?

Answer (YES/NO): NO